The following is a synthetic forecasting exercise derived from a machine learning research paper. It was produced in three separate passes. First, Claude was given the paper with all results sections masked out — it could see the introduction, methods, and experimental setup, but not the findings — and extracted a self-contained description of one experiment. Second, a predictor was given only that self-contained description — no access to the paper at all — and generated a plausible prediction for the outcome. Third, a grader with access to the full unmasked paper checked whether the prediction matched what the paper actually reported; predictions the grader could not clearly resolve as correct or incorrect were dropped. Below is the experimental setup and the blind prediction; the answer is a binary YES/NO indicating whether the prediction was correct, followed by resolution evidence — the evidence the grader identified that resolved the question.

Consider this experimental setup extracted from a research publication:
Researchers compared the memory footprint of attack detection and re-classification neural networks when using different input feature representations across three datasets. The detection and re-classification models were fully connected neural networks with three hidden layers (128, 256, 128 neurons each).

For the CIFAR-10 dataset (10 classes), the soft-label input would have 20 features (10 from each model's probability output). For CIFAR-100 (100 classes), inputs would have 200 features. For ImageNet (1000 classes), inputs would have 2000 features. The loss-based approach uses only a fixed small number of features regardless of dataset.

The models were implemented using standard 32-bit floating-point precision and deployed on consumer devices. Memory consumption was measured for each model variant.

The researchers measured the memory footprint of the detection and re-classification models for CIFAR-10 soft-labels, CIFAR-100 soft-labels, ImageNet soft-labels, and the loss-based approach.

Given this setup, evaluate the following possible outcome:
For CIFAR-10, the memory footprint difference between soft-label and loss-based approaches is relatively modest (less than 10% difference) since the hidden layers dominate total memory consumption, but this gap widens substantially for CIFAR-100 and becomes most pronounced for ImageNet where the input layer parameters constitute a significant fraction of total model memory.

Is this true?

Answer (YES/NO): NO